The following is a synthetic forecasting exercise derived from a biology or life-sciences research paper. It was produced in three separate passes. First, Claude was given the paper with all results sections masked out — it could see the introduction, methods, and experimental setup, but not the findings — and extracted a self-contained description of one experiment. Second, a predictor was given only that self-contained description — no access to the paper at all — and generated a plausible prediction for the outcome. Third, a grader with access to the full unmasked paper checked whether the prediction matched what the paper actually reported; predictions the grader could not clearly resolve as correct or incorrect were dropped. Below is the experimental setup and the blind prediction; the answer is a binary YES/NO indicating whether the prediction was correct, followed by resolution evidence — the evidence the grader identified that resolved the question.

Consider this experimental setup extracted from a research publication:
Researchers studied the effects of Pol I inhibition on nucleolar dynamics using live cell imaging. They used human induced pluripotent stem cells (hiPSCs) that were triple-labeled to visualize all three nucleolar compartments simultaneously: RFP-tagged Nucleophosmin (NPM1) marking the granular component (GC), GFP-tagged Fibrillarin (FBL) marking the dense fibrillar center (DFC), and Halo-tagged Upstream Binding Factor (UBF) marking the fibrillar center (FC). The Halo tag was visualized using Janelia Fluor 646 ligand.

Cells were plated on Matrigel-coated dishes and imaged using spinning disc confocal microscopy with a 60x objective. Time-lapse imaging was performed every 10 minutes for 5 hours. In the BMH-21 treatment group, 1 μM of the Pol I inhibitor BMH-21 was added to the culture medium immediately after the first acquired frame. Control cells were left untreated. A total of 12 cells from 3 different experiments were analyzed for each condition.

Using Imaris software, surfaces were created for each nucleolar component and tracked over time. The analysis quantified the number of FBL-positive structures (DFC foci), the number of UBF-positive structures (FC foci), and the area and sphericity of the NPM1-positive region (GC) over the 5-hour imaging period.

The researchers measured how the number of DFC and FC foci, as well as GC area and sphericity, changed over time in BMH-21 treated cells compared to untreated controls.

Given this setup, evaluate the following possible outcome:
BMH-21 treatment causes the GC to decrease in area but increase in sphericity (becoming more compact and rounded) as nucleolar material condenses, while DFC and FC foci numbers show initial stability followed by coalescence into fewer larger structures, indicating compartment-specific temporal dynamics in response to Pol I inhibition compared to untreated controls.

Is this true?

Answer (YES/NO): NO